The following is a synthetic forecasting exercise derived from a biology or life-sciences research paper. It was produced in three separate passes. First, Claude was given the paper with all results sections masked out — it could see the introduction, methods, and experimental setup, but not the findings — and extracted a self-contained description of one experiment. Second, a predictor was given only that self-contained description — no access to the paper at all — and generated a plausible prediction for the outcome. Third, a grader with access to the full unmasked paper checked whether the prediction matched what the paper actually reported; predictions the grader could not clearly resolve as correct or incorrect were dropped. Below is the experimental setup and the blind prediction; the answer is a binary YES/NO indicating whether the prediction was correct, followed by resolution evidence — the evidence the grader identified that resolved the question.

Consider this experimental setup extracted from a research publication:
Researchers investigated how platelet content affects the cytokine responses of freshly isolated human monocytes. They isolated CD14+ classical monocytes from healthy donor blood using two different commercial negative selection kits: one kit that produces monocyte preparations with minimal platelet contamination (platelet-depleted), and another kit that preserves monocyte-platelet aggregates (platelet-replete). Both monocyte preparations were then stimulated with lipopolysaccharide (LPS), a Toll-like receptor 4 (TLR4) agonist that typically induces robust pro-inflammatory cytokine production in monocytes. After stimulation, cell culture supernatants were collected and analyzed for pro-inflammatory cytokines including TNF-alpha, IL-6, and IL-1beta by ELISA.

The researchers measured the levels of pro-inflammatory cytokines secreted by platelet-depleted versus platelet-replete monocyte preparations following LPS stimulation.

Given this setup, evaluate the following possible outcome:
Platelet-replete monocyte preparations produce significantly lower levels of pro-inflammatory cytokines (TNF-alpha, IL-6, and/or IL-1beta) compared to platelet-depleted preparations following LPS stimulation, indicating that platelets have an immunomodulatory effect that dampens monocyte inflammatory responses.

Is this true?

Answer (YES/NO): NO